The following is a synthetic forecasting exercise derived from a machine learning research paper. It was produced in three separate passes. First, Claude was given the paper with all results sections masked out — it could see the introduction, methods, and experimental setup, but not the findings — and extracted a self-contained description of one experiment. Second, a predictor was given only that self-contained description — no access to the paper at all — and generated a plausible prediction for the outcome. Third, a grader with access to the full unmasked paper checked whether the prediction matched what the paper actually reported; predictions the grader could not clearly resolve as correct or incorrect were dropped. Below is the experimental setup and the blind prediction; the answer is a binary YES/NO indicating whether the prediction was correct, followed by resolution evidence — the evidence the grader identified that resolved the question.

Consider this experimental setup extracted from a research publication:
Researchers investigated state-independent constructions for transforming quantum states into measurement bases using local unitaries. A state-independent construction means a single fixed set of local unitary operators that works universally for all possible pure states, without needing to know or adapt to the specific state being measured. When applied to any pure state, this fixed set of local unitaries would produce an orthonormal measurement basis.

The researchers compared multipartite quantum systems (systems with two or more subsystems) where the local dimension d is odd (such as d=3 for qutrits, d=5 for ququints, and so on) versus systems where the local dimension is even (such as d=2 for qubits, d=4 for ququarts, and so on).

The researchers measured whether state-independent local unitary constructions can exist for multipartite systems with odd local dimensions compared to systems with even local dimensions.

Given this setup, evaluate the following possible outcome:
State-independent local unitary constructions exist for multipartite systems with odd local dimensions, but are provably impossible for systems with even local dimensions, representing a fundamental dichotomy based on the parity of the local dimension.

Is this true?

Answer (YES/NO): NO